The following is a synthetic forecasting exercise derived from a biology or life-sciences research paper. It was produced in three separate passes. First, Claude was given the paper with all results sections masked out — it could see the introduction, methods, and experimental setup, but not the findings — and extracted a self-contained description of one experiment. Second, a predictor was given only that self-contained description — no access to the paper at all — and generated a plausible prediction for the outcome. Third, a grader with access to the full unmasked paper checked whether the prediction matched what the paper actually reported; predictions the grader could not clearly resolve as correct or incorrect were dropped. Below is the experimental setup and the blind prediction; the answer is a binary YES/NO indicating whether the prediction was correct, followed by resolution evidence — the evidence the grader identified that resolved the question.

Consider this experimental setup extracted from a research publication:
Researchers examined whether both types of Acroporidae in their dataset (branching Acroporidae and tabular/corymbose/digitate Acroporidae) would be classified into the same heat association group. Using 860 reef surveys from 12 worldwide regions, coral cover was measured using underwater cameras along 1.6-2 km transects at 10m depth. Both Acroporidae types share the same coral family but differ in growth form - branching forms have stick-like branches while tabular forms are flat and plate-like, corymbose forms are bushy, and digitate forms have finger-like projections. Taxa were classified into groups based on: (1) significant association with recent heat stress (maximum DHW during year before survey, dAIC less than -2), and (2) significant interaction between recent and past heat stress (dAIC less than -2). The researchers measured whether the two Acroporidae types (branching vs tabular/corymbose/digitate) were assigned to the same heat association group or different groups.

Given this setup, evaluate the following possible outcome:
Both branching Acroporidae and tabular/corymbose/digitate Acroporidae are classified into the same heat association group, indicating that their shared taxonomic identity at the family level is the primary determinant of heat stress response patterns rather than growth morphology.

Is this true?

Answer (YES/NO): NO